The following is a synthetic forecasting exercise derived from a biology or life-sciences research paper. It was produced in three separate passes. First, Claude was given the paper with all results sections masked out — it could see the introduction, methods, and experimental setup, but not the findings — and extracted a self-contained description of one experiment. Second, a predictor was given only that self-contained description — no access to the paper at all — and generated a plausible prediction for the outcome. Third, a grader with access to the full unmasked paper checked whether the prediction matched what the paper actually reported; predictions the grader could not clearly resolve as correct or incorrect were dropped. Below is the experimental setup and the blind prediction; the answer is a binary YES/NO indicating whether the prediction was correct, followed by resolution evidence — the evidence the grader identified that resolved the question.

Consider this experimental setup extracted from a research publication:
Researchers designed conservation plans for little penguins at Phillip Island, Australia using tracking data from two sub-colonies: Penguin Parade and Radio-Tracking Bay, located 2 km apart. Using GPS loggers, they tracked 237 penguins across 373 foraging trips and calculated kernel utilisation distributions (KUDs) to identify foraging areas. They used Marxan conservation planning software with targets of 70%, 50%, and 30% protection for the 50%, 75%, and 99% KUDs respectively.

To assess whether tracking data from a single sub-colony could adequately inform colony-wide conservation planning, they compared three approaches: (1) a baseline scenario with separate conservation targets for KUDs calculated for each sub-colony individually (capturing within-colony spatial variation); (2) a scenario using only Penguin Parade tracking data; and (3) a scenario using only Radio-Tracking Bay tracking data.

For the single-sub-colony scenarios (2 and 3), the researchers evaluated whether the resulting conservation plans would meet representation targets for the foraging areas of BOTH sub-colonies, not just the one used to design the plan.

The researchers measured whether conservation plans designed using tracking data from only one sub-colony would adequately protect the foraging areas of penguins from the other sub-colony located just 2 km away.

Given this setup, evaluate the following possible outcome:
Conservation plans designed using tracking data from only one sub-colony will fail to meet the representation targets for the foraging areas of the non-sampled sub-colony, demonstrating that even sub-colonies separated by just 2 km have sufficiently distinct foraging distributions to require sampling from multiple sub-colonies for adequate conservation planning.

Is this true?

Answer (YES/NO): YES